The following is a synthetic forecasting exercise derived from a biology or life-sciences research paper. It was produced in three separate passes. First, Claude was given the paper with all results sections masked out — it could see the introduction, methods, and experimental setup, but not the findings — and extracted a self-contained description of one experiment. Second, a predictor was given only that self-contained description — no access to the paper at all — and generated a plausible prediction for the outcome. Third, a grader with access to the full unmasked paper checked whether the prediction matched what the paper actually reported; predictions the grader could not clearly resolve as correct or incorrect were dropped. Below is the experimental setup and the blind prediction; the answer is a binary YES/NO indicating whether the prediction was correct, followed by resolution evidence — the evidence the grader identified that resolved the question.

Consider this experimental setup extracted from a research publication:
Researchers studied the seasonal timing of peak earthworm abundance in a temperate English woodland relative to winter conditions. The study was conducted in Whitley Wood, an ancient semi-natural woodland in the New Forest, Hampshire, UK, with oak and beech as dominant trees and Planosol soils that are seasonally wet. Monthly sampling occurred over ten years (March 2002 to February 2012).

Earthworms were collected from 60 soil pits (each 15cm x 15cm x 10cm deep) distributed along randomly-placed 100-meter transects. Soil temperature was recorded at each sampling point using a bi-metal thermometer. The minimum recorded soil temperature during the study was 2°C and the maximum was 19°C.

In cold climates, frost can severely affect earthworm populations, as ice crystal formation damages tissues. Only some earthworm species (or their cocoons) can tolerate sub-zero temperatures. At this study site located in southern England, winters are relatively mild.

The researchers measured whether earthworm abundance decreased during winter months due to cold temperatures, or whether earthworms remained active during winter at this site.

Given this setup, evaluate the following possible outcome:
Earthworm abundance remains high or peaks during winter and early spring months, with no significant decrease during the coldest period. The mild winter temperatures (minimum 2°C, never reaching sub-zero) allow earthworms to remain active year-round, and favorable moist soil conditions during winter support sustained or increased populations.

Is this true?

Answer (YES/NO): YES